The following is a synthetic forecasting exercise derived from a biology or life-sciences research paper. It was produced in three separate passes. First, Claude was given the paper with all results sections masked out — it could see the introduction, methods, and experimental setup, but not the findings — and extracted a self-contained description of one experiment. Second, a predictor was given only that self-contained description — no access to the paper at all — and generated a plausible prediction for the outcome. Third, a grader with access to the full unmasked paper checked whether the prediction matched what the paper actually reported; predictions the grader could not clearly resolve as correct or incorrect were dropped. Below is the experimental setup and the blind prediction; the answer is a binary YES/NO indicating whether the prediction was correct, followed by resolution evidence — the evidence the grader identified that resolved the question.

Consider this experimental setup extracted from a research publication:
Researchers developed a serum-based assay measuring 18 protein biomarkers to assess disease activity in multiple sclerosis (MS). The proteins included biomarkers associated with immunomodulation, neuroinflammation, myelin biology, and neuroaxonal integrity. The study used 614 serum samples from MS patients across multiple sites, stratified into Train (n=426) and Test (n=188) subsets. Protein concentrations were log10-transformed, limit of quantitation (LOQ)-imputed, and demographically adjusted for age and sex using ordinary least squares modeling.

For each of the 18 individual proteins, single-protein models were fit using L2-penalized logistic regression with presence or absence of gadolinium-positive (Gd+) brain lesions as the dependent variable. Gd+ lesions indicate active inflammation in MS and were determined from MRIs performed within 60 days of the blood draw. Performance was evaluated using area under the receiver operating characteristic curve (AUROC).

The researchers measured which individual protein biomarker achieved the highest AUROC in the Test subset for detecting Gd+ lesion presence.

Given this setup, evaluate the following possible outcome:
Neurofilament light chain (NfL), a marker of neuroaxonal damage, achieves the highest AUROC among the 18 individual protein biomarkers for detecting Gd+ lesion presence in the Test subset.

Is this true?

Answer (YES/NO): YES